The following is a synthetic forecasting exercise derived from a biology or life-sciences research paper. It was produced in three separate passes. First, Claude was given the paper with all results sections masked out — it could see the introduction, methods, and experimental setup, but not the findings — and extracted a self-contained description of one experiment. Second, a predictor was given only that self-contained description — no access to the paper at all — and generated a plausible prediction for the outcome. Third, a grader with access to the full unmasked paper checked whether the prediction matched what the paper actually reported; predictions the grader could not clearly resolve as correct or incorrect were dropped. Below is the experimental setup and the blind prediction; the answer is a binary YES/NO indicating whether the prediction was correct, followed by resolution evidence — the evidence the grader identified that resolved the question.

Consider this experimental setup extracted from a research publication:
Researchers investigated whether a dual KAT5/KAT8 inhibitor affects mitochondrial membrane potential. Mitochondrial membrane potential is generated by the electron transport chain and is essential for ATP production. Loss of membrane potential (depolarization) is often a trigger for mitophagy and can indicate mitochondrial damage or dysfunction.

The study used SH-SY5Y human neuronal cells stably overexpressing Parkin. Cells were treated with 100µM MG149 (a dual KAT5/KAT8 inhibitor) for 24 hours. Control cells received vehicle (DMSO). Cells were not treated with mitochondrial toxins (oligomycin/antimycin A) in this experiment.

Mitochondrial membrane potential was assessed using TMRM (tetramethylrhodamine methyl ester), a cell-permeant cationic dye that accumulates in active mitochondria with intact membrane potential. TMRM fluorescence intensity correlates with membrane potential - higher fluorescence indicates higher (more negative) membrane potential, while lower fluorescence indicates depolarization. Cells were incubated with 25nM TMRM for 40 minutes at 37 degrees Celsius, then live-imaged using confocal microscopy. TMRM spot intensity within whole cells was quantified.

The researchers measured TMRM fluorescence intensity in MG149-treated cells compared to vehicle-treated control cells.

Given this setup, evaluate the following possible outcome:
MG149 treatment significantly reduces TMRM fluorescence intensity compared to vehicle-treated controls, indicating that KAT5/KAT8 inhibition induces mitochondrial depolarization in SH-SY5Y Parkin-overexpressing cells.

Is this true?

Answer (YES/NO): YES